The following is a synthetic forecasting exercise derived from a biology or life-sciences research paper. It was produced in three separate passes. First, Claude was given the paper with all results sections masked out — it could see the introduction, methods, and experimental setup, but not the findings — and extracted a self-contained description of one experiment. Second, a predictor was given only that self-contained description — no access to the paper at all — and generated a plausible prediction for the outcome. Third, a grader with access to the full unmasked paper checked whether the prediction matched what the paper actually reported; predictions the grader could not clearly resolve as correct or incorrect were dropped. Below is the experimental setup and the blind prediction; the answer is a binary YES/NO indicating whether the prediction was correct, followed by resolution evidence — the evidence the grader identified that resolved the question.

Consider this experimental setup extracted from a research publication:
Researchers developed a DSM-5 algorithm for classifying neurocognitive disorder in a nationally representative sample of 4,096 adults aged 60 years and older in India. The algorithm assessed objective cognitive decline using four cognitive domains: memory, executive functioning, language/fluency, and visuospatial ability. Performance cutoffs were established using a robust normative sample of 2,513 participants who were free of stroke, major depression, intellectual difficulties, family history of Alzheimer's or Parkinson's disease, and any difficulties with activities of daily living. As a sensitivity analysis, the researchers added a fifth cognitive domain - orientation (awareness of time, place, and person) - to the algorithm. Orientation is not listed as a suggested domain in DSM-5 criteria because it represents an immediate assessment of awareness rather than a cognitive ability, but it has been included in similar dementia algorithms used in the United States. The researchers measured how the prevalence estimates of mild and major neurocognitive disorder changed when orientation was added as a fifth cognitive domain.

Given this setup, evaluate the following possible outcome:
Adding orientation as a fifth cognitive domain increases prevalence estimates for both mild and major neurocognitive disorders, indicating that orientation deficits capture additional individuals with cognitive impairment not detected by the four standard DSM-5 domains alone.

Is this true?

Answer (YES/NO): YES